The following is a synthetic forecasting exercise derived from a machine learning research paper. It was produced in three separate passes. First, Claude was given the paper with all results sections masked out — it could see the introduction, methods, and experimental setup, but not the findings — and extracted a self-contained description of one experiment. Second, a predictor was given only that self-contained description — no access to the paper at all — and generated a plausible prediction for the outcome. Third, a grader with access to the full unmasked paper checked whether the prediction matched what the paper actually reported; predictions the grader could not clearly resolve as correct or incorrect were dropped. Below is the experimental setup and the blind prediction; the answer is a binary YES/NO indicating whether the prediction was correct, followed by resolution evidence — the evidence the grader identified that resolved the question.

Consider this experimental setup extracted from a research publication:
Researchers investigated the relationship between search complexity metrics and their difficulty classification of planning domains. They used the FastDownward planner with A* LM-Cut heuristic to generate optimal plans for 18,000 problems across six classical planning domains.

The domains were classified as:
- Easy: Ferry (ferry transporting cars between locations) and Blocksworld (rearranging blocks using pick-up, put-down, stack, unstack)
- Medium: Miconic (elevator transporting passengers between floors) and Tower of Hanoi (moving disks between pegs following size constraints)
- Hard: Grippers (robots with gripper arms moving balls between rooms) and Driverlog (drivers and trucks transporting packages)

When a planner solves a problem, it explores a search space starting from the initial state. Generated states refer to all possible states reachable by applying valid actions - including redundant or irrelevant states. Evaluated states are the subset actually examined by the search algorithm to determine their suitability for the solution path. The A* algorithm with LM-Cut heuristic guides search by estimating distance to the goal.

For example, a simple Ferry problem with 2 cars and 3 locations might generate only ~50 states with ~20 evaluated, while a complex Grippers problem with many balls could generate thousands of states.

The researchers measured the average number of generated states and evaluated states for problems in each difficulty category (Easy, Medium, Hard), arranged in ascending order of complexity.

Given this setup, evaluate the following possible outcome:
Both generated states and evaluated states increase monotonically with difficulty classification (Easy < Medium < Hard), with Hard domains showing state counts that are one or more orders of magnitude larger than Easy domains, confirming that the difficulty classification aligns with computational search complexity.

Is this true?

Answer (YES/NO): YES